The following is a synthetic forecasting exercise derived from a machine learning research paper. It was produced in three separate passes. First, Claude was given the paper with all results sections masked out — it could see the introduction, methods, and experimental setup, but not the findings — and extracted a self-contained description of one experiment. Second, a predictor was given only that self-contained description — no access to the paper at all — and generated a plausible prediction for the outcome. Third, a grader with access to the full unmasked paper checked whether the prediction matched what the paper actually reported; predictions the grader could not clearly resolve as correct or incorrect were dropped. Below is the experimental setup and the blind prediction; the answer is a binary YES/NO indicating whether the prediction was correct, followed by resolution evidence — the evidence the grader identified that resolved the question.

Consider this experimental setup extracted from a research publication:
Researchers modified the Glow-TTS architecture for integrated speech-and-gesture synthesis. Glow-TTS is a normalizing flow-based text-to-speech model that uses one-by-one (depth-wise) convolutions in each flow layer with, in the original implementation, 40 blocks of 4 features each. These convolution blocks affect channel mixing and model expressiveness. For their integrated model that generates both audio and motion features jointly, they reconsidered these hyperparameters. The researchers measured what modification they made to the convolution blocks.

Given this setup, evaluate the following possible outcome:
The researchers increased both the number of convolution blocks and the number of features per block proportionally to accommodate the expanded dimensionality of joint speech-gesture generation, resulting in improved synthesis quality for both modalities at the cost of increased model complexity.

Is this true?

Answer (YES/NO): NO